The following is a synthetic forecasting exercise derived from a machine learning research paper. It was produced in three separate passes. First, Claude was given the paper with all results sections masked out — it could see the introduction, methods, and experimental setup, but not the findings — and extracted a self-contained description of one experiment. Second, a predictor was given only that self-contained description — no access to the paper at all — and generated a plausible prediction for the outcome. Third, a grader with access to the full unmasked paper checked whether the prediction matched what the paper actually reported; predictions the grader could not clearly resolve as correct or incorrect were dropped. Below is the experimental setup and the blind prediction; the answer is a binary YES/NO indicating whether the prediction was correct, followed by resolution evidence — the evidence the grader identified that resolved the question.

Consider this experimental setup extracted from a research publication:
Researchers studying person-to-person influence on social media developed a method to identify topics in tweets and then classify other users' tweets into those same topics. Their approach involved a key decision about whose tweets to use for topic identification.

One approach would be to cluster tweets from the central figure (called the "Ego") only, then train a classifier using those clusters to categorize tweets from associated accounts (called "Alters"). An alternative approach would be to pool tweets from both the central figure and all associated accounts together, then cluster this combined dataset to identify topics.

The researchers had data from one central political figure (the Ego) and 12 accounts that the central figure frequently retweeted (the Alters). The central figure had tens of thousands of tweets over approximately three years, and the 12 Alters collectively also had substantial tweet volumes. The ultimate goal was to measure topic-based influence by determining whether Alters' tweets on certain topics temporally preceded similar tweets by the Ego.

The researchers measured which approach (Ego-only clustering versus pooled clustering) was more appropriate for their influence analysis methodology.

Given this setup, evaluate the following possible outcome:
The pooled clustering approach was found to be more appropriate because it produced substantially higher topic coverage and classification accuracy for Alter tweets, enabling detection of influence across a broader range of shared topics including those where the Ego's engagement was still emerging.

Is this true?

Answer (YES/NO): NO